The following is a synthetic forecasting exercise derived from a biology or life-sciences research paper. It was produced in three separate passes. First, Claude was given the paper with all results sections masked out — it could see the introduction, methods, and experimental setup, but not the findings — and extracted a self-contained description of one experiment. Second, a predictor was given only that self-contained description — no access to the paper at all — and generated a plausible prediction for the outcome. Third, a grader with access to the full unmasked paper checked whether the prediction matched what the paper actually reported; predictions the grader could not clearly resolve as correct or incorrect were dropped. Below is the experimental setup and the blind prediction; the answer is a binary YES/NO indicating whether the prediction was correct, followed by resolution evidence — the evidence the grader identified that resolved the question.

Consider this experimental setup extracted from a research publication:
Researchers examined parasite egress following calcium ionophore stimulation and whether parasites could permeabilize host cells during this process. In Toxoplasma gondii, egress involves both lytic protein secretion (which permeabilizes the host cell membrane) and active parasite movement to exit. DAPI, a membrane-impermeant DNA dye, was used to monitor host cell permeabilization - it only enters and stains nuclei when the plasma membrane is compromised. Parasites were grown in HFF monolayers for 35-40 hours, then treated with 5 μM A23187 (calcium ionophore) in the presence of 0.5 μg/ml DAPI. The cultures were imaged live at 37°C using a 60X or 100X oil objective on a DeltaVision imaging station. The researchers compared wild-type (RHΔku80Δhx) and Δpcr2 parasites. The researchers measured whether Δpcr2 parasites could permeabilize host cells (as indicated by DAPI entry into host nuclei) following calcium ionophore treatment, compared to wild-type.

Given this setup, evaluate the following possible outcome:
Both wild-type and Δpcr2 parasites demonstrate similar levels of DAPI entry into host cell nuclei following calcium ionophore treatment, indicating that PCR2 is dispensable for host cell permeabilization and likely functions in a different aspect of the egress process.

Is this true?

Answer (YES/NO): YES